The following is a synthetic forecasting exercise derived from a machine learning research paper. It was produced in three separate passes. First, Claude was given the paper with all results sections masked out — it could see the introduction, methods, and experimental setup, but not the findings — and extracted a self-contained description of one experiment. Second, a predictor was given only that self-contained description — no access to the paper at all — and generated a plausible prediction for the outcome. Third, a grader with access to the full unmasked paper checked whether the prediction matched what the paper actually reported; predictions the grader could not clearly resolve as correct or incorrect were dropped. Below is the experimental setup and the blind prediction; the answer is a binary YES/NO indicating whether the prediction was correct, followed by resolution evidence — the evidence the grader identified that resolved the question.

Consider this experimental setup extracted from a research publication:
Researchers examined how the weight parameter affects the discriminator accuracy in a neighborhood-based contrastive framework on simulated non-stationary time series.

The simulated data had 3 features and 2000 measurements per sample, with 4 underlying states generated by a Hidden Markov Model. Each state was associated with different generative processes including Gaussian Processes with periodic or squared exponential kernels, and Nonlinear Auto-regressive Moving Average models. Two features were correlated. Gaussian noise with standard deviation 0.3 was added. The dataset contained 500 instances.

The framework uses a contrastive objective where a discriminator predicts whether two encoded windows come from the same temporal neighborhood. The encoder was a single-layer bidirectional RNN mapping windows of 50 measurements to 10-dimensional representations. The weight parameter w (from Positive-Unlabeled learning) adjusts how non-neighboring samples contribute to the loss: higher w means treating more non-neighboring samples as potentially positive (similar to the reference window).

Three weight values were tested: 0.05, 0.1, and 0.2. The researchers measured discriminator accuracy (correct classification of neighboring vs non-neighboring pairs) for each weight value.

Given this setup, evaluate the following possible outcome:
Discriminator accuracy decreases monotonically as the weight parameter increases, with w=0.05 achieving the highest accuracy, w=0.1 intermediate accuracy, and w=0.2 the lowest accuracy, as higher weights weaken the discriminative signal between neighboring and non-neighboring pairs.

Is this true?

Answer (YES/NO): YES